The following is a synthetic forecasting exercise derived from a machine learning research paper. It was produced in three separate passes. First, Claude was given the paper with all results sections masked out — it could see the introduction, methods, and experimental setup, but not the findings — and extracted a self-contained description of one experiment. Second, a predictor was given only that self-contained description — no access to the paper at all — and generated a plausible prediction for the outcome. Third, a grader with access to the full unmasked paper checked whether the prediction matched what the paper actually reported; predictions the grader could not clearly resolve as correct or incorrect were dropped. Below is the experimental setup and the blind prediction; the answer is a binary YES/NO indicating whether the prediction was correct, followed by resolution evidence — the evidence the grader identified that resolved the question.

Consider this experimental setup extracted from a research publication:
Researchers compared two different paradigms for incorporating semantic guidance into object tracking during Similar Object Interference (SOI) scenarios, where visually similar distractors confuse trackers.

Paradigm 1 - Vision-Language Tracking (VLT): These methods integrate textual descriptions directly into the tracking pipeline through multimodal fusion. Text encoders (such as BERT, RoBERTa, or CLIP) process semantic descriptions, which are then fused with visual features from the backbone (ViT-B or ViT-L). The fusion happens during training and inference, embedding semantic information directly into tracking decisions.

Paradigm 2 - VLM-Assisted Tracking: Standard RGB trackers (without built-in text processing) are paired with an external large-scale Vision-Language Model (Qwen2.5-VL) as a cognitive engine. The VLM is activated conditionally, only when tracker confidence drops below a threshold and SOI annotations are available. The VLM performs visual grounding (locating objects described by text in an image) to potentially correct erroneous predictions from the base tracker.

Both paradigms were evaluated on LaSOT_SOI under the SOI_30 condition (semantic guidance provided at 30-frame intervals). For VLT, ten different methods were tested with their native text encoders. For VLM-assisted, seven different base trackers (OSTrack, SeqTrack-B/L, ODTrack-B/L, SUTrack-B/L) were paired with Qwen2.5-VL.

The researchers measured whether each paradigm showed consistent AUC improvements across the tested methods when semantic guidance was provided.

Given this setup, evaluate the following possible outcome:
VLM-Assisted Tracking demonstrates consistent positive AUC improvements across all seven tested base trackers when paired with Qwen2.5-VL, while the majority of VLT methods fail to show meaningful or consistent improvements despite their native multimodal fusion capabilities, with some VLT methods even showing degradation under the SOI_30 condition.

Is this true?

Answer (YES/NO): NO